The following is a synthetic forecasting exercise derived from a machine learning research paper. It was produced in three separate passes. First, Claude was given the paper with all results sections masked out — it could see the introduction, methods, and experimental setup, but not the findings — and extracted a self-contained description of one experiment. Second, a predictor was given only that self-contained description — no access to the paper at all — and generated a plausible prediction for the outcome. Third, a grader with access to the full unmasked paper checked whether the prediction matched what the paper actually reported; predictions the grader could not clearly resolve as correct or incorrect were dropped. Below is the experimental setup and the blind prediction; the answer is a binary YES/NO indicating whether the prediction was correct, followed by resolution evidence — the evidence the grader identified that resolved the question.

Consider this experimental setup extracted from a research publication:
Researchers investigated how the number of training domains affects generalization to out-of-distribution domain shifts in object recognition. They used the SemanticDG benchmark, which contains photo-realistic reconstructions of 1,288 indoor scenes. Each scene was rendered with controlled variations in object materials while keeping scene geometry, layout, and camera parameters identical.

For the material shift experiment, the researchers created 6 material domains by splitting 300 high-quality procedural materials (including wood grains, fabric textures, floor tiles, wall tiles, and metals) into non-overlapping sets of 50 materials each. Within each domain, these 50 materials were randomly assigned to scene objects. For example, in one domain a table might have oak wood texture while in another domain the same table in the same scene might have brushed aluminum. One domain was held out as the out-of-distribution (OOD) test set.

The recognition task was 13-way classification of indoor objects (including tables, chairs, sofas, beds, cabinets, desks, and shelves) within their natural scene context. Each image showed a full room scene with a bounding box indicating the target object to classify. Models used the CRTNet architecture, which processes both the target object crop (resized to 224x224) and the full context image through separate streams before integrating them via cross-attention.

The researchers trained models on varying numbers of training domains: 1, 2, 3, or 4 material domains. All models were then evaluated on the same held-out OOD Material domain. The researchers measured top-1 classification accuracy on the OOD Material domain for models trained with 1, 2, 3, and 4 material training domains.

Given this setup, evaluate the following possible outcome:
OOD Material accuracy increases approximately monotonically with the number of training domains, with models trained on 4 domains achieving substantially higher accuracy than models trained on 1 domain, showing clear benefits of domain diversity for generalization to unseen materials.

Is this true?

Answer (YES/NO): YES